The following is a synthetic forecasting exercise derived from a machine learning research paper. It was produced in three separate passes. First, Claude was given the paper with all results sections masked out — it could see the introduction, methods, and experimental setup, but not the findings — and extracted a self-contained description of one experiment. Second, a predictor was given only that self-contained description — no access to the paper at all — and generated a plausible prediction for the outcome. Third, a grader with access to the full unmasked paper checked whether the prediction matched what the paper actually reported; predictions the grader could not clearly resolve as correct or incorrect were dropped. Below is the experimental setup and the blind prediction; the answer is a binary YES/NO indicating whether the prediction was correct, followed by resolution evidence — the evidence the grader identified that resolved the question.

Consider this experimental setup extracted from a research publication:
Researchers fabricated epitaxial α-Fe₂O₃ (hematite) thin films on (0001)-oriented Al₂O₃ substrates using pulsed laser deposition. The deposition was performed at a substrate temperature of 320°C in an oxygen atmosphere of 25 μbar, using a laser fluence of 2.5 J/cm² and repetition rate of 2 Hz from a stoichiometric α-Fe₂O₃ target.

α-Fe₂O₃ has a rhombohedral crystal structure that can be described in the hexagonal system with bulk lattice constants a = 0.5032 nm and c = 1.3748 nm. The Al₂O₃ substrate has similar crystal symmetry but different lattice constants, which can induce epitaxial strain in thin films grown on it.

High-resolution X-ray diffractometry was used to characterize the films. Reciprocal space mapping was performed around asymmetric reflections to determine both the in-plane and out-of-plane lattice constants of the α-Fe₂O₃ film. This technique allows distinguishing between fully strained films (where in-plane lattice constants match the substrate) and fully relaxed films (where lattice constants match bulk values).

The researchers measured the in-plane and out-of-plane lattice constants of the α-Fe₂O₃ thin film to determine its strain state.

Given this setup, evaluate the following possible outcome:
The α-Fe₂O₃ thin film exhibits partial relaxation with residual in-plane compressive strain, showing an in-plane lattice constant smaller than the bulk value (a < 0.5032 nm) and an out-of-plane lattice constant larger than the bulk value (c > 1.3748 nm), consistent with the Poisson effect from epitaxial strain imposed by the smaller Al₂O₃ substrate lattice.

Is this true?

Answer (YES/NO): NO